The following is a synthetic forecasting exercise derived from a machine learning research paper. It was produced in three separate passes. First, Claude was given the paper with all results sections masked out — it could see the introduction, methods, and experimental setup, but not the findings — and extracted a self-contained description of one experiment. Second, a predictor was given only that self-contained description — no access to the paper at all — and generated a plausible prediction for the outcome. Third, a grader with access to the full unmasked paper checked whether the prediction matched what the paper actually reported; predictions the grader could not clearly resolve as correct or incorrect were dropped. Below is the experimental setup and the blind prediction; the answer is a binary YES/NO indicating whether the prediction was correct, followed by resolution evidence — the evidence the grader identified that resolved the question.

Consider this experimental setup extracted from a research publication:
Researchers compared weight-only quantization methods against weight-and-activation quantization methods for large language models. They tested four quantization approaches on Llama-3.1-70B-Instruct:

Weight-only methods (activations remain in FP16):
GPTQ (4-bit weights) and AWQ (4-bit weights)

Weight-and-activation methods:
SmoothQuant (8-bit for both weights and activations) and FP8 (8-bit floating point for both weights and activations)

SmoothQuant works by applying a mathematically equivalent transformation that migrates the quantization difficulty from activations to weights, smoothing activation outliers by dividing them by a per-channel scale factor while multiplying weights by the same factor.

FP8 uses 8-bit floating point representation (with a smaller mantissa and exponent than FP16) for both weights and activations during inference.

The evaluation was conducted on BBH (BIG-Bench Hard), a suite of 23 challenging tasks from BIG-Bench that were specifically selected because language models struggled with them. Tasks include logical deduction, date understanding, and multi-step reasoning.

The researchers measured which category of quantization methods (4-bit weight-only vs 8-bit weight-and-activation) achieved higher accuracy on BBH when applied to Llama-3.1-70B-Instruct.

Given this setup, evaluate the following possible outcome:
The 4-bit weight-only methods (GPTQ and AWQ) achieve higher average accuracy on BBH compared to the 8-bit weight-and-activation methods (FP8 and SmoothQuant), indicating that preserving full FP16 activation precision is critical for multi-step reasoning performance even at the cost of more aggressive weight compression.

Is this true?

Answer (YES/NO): NO